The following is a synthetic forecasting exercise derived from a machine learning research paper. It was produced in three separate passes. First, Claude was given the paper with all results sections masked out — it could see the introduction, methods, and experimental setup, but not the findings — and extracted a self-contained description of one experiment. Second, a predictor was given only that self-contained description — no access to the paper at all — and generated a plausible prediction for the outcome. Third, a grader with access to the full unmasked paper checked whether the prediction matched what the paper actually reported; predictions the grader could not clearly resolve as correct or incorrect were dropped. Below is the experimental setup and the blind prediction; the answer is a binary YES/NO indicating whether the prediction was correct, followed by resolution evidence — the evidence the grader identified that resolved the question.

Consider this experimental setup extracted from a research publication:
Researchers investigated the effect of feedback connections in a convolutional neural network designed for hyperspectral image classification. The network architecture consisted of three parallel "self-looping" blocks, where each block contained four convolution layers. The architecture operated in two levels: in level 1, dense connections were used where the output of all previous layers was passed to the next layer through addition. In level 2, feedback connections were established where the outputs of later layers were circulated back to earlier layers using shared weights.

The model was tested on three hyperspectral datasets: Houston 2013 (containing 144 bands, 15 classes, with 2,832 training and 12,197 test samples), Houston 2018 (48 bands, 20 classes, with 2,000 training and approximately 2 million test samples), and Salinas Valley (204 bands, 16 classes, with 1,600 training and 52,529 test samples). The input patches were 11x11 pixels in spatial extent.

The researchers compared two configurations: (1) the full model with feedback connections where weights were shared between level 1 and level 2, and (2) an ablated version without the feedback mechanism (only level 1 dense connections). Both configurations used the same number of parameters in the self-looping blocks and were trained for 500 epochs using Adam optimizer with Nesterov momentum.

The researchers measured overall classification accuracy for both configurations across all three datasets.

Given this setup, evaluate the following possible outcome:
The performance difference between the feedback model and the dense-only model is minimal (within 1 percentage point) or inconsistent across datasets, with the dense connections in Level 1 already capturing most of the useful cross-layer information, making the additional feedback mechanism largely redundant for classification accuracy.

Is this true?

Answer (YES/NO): NO